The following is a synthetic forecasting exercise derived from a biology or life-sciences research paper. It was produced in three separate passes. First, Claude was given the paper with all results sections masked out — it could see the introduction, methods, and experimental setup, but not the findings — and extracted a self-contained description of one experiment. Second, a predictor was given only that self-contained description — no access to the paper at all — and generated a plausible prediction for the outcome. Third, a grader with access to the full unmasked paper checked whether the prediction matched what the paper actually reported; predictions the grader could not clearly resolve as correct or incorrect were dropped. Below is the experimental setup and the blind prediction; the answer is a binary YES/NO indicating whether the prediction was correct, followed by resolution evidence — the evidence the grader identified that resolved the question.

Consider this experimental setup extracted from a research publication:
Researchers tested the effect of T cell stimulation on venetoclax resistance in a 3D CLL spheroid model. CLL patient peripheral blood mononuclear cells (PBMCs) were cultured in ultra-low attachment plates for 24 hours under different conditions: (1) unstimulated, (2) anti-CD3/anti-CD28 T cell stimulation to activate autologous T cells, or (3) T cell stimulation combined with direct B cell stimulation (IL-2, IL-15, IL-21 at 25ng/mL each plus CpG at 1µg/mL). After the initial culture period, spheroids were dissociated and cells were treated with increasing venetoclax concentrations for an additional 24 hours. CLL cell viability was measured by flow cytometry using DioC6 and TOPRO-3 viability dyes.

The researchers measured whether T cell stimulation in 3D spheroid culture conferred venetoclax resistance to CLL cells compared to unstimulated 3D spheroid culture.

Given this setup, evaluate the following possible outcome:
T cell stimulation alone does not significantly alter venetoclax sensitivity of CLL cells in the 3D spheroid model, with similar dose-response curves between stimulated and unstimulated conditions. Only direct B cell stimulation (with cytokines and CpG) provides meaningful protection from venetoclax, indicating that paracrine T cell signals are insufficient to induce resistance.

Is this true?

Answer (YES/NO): NO